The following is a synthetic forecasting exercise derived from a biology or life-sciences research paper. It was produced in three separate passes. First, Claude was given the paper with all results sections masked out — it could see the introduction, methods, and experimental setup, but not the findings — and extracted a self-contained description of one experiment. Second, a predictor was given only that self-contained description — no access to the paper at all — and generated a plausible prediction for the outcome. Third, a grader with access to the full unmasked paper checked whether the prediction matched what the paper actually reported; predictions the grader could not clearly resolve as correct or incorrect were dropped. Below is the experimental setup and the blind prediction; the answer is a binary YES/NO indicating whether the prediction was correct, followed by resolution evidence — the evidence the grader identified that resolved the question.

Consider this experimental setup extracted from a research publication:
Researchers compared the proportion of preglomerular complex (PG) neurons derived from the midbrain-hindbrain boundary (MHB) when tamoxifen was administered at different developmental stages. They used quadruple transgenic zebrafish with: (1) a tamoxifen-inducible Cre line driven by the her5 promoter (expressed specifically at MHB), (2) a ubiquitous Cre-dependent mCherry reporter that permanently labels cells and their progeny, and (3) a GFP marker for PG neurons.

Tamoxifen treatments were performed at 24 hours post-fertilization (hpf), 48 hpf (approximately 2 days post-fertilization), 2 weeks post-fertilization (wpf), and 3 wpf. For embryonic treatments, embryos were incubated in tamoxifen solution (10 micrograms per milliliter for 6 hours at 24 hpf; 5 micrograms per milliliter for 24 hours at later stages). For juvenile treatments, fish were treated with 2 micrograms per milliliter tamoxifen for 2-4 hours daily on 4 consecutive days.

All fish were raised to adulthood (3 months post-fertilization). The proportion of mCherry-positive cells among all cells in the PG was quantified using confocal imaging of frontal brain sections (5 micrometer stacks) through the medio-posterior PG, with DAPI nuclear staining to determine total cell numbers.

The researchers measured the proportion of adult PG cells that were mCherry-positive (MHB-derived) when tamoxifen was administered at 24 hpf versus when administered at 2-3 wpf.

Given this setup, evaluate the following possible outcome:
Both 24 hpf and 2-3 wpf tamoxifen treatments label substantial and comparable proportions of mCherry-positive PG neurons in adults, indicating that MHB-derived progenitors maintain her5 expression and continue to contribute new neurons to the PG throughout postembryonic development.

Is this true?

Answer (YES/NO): NO